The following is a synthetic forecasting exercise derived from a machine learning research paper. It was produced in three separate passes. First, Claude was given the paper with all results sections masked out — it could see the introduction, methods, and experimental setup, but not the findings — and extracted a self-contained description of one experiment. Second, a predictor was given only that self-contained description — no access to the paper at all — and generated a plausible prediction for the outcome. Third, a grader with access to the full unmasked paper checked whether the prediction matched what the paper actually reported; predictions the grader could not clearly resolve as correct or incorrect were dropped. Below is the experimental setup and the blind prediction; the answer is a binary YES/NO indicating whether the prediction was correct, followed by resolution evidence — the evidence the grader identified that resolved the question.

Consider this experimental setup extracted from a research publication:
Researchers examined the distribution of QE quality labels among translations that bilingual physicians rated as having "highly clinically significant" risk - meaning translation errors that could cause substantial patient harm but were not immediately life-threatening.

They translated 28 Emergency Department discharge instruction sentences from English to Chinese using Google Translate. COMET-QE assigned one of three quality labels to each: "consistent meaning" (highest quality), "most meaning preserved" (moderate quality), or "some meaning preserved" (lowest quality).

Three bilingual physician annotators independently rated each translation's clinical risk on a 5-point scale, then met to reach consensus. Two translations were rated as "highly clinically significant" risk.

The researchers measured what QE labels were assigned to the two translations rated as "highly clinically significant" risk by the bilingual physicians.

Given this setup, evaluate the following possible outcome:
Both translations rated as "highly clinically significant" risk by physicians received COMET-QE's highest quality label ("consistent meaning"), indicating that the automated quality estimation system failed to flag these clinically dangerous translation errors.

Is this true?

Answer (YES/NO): NO